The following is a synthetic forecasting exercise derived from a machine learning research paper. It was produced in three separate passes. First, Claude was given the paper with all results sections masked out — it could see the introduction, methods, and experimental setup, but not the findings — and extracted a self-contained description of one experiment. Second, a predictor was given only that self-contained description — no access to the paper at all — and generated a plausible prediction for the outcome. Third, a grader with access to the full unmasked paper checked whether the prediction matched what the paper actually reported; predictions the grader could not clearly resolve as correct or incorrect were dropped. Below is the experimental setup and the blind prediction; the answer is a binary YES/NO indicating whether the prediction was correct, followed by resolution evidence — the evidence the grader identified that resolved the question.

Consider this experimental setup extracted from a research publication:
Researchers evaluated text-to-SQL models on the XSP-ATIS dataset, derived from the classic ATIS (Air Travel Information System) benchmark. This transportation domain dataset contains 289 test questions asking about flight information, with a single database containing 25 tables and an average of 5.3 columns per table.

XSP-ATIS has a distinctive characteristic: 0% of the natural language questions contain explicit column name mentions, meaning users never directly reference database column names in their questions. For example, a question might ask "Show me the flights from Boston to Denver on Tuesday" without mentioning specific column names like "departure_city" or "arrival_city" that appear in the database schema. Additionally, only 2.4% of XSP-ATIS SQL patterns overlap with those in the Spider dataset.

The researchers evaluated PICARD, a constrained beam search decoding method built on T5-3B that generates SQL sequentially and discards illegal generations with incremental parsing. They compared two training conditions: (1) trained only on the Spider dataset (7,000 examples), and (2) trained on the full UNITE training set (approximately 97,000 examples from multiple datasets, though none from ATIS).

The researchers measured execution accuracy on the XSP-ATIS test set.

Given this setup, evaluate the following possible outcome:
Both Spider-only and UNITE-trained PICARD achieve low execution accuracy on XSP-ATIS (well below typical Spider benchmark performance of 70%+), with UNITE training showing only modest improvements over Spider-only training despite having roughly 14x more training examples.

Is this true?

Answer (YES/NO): NO